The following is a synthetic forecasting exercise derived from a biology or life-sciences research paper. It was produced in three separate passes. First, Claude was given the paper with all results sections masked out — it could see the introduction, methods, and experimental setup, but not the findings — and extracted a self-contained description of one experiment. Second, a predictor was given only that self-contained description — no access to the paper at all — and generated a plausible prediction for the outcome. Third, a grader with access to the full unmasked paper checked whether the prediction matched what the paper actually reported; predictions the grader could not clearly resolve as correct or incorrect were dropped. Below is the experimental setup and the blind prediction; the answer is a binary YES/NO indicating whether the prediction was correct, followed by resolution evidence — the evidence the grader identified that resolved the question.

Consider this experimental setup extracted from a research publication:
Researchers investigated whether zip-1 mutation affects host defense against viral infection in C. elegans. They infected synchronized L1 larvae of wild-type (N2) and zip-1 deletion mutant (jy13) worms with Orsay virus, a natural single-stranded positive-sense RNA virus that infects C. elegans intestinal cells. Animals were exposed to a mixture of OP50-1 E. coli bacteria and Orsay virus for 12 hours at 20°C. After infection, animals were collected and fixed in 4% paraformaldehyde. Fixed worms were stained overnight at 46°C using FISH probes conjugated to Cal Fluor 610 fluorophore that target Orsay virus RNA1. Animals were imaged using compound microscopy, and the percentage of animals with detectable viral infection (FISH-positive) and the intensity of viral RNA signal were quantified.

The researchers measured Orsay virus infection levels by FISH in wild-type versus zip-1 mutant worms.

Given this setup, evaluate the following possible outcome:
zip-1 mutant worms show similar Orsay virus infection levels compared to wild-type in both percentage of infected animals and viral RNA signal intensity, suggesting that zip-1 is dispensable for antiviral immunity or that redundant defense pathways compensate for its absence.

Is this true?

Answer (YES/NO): NO